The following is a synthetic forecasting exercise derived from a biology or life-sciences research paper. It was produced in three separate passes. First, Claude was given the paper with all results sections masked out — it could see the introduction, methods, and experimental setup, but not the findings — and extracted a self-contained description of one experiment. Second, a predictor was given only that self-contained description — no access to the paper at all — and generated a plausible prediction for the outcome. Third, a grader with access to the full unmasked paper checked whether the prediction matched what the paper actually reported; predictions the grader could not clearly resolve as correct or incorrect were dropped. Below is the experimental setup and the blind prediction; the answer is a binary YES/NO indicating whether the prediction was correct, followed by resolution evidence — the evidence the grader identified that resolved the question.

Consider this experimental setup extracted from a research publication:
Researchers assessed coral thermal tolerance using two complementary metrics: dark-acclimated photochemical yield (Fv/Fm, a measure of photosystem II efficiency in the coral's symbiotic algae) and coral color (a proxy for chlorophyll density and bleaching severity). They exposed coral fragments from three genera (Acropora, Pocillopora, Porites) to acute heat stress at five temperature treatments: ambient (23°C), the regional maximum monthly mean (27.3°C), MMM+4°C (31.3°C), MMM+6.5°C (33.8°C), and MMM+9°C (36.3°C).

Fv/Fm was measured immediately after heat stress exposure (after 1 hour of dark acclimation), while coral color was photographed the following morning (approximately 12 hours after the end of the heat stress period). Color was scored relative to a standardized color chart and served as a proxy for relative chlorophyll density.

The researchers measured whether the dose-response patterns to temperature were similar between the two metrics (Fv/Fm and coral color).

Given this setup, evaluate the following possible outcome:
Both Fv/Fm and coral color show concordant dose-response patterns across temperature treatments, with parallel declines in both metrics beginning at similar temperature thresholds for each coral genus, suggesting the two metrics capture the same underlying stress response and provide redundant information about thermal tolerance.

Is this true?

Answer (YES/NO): NO